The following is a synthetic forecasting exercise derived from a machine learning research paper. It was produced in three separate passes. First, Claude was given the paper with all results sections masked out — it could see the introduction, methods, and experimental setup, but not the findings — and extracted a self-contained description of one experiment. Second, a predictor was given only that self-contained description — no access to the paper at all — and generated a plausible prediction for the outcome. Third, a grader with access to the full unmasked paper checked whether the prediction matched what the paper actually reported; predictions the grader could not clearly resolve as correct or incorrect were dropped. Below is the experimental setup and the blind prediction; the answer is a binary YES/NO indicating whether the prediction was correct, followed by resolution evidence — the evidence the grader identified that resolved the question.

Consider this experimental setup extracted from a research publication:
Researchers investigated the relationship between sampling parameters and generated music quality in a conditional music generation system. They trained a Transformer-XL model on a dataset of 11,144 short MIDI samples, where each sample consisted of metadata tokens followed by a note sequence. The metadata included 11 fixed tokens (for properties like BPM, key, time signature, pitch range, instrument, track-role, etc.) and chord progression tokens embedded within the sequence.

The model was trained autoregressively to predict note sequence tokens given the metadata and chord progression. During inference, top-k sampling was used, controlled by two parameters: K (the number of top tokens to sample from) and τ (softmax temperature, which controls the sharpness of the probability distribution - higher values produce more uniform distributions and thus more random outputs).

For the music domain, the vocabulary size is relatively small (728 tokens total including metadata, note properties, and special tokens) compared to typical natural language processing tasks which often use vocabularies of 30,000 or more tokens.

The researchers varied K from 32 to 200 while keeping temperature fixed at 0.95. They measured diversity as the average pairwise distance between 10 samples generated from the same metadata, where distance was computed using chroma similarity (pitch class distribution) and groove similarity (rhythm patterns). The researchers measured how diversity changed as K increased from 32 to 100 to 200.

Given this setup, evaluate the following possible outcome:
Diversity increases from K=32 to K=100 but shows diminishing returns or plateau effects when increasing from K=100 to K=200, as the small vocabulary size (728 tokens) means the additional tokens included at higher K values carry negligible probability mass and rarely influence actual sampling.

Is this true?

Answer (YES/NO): YES